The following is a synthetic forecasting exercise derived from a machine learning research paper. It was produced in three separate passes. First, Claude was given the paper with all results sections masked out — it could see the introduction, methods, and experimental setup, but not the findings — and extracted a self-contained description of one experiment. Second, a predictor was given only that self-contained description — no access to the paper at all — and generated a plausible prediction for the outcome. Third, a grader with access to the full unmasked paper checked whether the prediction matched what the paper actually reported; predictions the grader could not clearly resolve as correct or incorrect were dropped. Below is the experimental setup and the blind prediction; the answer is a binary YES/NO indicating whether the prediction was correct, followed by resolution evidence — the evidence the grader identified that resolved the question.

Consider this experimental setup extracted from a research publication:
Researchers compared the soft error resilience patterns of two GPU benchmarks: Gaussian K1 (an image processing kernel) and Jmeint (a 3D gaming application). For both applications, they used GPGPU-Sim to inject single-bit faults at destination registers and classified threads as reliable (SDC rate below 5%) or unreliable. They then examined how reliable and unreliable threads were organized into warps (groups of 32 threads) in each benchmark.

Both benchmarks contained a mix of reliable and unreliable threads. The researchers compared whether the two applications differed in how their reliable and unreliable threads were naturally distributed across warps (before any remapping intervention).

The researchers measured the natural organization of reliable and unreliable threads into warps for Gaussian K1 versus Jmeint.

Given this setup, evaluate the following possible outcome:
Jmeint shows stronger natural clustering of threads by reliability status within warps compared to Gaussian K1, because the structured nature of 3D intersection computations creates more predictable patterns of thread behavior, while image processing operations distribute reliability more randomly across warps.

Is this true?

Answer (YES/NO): NO